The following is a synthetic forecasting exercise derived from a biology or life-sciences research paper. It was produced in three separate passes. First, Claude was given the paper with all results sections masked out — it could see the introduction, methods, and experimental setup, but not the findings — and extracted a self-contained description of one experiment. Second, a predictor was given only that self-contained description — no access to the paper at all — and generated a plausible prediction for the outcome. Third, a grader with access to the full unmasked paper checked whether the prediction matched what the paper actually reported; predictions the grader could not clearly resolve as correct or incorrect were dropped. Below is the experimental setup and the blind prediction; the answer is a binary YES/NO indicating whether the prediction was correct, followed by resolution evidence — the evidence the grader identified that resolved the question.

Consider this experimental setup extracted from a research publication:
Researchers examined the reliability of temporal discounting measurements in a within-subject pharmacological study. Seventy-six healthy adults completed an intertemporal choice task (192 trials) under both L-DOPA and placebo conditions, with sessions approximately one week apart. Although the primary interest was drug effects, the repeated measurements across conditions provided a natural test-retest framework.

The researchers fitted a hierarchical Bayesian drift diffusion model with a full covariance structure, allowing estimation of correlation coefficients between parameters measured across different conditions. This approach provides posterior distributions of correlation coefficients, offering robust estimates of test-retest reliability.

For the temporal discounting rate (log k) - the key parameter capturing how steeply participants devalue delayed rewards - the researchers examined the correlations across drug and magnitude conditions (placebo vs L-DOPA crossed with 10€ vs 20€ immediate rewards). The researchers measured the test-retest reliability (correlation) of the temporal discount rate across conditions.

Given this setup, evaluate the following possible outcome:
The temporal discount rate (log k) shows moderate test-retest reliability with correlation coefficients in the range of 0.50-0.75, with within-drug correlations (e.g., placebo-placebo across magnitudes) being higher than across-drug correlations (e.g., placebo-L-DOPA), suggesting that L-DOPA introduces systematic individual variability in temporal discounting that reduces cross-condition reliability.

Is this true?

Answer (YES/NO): NO